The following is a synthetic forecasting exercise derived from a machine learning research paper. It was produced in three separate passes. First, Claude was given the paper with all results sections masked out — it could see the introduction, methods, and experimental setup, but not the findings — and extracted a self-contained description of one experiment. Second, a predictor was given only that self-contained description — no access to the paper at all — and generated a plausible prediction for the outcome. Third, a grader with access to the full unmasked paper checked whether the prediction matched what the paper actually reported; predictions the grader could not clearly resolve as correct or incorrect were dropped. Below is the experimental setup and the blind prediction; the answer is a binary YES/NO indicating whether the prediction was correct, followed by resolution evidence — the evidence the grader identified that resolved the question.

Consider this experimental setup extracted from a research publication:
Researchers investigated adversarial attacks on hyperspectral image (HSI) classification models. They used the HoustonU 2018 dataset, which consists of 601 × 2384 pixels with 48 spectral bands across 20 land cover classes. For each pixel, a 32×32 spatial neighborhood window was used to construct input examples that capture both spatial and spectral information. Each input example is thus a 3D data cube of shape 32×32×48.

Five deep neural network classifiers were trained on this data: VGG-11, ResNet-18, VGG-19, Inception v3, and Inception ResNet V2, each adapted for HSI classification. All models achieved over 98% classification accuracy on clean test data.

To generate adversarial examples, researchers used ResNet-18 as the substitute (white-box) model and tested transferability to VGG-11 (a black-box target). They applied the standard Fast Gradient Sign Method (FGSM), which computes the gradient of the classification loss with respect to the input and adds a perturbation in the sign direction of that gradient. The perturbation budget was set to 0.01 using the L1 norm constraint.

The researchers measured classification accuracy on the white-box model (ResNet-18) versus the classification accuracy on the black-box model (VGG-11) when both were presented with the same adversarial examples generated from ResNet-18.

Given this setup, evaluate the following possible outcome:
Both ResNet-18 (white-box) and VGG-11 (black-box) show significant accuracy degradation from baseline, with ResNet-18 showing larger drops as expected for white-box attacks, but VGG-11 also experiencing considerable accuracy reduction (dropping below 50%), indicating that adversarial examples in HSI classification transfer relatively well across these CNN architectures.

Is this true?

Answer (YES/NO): NO